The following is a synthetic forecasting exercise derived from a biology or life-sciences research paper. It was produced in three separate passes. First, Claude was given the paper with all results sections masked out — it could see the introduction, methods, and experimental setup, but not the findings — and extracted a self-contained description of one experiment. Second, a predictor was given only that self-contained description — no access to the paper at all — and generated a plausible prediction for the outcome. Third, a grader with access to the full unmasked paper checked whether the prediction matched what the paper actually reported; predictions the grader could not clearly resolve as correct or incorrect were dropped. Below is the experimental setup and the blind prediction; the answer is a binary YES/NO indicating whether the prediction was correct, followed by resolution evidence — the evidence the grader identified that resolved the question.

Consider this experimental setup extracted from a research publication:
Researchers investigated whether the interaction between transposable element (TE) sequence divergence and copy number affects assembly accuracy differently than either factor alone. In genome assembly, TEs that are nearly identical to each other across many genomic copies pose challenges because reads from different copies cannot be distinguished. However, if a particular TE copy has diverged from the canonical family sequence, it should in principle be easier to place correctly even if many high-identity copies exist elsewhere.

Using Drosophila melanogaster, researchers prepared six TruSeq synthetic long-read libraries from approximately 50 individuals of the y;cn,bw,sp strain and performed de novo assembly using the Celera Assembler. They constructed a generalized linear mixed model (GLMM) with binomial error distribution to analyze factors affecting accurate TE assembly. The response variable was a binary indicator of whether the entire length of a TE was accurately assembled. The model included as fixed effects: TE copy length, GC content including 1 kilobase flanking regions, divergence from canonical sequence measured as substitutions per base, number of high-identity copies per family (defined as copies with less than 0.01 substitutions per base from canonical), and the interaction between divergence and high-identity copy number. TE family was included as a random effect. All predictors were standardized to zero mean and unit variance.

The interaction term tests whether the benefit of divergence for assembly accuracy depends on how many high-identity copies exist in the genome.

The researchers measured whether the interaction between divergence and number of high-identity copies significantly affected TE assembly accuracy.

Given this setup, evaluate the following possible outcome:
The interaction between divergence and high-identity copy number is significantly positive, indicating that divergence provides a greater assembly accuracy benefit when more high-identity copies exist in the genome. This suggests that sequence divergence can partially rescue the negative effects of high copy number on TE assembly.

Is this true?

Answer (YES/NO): YES